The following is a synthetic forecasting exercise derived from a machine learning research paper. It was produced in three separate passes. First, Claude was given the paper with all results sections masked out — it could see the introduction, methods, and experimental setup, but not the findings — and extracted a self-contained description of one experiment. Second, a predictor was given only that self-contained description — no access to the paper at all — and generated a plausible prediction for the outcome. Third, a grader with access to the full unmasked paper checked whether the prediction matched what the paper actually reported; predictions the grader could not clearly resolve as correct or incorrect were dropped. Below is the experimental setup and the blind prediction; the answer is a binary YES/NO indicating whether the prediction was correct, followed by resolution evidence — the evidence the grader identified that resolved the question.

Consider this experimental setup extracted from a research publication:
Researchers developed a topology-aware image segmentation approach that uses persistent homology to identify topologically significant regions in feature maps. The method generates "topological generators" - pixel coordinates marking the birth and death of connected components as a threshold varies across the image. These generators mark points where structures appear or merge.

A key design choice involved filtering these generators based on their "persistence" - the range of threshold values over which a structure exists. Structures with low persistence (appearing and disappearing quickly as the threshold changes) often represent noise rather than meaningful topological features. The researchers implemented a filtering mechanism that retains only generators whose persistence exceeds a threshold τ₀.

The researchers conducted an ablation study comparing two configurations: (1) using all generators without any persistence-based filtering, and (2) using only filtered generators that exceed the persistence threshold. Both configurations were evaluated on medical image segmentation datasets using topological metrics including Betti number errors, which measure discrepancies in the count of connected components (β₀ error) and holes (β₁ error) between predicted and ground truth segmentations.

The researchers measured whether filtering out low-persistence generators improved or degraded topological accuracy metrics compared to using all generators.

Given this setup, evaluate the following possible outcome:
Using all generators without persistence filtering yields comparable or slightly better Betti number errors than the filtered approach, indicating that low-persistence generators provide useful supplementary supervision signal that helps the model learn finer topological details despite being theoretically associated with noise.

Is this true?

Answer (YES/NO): NO